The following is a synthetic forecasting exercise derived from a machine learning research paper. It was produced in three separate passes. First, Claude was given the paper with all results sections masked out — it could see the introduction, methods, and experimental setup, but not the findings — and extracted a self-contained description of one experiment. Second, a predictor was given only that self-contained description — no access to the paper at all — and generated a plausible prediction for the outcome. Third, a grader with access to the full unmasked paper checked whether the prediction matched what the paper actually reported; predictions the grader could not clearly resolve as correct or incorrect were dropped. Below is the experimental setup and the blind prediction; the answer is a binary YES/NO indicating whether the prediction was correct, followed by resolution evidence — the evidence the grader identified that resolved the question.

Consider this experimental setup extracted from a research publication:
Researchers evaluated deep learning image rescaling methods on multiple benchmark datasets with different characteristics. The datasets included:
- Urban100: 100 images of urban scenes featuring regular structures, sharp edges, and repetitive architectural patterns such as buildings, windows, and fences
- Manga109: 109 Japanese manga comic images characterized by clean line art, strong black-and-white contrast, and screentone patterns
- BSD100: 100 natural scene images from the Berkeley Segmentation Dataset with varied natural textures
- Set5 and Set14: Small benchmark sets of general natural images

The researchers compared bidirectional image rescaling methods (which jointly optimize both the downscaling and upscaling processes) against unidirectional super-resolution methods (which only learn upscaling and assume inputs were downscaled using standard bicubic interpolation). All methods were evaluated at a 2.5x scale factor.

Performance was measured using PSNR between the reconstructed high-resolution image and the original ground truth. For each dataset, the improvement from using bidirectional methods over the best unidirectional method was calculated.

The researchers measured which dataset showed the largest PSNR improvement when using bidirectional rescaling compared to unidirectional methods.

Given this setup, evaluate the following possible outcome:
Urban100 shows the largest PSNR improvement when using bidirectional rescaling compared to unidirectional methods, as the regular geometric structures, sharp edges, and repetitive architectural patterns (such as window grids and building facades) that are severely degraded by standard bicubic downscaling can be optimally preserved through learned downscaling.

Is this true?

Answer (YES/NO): YES